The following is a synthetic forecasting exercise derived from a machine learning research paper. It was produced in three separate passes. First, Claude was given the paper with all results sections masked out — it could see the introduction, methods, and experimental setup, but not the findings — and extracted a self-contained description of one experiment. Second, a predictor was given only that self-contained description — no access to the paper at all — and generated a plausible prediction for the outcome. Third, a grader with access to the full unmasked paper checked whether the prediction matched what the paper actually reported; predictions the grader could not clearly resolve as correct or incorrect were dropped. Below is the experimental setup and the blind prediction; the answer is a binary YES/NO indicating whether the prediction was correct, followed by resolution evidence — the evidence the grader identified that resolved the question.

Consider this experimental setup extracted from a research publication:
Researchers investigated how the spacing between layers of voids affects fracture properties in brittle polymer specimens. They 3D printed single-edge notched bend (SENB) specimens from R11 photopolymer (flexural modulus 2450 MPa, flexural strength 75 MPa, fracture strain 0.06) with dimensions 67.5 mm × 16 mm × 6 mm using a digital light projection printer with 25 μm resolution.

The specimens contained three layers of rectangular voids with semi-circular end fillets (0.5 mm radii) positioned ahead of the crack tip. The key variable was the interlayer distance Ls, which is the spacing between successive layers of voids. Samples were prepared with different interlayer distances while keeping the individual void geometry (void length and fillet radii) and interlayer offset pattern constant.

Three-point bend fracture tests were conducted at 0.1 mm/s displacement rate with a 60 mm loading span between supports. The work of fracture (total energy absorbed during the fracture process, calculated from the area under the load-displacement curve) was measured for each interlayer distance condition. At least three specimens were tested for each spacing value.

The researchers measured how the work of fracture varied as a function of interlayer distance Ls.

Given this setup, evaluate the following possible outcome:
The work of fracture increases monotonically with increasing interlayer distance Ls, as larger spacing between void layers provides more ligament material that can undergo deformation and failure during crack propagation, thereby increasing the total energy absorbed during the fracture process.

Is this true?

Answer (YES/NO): NO